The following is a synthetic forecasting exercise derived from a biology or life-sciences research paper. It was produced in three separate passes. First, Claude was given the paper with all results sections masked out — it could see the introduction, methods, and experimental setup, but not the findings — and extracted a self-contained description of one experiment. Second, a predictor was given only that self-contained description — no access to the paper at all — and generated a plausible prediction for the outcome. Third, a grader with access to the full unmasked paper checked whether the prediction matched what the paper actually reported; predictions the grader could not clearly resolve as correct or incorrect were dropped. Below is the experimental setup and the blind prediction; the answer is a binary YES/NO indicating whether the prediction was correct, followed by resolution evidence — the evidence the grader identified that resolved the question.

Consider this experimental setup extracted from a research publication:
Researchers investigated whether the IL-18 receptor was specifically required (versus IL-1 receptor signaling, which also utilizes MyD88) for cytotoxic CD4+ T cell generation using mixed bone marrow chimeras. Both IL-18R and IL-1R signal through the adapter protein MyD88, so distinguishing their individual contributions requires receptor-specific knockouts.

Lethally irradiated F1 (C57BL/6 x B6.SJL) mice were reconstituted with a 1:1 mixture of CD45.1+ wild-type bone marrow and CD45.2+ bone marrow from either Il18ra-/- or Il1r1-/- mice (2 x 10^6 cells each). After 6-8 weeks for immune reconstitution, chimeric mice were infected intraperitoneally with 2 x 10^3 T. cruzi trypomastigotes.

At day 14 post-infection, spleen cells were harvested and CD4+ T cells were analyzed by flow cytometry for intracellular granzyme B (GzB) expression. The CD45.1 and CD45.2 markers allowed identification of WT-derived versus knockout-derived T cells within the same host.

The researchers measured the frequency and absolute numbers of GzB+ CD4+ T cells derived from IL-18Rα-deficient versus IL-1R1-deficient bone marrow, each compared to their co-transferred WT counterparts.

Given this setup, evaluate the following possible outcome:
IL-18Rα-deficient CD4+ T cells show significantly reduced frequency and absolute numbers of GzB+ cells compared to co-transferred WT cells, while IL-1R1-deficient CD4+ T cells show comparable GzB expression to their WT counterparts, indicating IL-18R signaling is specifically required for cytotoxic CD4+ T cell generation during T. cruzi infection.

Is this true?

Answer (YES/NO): YES